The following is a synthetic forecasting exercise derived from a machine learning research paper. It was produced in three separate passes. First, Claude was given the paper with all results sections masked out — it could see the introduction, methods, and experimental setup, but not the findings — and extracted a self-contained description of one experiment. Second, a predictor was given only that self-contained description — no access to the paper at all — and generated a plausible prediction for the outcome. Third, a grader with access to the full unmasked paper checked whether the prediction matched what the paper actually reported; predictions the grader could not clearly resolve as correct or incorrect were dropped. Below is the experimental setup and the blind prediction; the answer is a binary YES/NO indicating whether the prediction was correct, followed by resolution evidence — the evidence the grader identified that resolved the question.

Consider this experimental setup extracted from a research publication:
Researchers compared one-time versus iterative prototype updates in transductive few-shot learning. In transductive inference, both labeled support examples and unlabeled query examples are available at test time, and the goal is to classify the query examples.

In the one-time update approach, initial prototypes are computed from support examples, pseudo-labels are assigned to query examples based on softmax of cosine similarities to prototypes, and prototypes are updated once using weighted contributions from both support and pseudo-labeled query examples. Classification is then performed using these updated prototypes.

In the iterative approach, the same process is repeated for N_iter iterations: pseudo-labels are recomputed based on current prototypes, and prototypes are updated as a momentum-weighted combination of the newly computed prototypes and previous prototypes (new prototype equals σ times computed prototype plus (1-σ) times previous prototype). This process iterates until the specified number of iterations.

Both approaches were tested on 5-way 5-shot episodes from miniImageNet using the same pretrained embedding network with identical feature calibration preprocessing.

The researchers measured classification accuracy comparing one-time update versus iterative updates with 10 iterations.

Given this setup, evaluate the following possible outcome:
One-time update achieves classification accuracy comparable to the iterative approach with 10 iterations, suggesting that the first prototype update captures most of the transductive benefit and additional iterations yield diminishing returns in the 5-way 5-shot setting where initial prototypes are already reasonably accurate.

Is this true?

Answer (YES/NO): YES